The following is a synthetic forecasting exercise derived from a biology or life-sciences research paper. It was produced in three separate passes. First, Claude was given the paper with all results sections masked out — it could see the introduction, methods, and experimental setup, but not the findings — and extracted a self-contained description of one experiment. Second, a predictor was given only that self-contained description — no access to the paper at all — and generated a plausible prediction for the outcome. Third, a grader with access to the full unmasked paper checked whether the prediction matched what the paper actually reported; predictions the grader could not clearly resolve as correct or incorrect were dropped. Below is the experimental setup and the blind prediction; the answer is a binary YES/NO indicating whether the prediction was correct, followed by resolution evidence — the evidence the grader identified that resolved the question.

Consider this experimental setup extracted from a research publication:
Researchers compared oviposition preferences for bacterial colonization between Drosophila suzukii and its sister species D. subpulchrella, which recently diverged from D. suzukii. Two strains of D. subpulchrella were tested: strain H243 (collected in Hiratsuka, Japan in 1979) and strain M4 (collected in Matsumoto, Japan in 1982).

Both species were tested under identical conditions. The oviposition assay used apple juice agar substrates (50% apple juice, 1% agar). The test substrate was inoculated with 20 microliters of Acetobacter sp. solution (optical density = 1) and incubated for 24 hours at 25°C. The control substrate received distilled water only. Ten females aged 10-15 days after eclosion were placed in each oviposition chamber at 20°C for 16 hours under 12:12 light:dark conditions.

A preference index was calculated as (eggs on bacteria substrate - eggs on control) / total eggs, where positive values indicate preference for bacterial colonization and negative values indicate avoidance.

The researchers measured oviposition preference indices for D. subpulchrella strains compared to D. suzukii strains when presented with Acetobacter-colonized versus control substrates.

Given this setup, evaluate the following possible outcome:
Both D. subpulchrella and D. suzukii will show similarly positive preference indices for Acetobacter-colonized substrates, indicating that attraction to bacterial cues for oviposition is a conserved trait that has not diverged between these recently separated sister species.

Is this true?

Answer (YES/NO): NO